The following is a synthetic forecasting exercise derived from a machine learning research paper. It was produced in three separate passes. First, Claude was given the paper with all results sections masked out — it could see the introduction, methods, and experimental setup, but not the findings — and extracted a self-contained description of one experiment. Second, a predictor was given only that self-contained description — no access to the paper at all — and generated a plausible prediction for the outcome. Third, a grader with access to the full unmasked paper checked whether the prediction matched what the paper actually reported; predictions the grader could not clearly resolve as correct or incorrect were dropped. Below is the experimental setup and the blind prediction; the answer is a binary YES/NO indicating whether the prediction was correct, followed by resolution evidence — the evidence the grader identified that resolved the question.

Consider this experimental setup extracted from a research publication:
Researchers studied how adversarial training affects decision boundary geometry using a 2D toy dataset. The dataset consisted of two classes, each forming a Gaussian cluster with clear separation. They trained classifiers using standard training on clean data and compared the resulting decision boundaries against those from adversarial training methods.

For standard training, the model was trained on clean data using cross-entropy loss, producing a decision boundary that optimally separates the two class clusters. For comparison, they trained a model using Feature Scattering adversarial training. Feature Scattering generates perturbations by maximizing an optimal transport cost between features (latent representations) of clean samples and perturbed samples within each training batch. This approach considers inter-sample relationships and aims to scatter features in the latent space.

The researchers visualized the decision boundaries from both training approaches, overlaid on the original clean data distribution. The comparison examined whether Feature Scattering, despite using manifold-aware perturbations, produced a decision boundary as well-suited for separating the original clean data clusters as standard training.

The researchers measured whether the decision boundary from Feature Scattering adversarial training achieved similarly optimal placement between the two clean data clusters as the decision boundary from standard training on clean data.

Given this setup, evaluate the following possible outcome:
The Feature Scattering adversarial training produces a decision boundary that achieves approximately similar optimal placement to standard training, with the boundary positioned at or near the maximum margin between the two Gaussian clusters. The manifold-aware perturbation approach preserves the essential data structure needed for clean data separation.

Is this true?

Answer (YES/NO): NO